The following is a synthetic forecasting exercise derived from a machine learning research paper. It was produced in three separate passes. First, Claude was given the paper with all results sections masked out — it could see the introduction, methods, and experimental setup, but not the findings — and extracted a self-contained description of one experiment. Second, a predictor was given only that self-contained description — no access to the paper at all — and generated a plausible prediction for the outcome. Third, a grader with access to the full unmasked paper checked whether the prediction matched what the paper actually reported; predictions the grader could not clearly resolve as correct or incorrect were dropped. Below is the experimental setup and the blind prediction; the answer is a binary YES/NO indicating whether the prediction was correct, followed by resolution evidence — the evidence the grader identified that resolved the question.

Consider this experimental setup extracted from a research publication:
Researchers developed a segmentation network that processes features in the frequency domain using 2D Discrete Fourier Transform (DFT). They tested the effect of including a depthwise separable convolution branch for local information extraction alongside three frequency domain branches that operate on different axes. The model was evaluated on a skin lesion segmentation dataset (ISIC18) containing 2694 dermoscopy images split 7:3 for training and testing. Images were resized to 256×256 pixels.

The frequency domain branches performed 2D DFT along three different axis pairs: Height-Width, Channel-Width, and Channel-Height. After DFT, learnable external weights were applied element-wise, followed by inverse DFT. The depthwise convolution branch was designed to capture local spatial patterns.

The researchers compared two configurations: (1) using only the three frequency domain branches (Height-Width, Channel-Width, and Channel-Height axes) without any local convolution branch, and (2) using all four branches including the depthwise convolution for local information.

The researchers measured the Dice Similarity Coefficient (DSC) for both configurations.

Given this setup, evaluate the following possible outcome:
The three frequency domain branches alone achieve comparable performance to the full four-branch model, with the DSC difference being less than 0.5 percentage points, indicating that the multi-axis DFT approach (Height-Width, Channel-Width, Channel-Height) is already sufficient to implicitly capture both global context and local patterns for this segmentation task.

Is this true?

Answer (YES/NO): YES